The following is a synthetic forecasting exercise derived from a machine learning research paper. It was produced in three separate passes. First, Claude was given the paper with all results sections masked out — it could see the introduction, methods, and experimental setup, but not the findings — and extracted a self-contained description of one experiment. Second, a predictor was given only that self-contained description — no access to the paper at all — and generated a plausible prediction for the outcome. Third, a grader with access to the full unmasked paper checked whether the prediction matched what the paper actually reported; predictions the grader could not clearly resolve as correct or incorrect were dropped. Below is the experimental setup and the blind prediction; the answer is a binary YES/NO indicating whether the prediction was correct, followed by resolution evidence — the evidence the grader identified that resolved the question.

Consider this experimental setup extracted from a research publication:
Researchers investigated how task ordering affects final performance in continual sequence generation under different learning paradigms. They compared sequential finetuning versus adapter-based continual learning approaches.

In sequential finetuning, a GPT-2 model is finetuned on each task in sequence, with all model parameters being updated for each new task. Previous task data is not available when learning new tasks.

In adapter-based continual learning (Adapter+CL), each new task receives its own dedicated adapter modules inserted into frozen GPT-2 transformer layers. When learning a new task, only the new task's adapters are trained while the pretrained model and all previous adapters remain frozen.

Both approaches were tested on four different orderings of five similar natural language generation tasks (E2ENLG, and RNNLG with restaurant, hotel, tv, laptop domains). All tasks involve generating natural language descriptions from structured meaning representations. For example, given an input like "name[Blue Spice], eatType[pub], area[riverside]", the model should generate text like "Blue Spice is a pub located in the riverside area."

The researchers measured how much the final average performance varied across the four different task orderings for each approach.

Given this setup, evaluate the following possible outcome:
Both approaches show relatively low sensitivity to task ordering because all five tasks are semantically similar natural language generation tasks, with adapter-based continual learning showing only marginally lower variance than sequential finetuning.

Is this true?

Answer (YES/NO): NO